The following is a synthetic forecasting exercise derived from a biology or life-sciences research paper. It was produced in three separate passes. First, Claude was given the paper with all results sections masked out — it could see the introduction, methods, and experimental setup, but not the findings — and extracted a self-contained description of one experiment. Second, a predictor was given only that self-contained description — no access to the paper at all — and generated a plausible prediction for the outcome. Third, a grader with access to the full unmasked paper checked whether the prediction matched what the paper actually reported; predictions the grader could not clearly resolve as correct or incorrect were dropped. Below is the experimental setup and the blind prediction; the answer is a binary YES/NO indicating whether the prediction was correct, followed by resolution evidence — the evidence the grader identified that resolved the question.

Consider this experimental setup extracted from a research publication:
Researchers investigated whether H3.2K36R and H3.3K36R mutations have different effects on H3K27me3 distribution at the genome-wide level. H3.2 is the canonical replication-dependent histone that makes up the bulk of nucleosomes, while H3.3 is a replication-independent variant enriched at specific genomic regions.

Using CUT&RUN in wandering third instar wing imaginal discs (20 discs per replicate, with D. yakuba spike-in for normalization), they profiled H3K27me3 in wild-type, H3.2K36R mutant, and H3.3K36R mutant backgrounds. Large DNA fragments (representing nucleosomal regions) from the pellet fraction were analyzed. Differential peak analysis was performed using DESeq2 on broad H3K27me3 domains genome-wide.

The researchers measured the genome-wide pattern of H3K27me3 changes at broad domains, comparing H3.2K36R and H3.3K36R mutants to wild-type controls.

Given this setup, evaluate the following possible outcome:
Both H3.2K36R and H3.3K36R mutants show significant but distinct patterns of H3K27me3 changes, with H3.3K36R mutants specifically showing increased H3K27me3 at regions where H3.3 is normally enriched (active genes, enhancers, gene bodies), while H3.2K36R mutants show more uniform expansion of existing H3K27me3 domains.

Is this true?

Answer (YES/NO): NO